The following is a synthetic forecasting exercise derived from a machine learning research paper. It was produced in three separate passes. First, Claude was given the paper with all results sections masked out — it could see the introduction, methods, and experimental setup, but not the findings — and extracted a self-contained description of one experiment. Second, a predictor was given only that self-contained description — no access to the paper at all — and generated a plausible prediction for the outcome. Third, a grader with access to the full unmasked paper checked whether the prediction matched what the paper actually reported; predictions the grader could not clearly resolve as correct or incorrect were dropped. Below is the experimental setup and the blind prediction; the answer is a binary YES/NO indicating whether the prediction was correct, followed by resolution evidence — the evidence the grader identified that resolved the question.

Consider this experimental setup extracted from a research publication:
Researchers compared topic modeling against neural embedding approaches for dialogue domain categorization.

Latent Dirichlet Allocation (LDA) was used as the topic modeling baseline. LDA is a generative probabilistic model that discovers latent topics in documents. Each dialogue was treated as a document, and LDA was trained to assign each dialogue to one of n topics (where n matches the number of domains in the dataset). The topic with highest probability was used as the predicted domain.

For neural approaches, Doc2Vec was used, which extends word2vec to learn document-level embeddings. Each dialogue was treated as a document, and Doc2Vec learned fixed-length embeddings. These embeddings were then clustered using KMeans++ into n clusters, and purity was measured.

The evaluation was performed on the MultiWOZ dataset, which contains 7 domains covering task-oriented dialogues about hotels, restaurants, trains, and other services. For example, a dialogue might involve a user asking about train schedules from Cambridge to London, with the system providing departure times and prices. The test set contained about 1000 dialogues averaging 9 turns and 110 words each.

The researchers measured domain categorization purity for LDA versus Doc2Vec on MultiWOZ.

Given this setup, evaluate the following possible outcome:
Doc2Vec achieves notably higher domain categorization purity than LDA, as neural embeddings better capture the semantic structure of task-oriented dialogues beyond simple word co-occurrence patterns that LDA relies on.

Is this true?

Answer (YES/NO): YES